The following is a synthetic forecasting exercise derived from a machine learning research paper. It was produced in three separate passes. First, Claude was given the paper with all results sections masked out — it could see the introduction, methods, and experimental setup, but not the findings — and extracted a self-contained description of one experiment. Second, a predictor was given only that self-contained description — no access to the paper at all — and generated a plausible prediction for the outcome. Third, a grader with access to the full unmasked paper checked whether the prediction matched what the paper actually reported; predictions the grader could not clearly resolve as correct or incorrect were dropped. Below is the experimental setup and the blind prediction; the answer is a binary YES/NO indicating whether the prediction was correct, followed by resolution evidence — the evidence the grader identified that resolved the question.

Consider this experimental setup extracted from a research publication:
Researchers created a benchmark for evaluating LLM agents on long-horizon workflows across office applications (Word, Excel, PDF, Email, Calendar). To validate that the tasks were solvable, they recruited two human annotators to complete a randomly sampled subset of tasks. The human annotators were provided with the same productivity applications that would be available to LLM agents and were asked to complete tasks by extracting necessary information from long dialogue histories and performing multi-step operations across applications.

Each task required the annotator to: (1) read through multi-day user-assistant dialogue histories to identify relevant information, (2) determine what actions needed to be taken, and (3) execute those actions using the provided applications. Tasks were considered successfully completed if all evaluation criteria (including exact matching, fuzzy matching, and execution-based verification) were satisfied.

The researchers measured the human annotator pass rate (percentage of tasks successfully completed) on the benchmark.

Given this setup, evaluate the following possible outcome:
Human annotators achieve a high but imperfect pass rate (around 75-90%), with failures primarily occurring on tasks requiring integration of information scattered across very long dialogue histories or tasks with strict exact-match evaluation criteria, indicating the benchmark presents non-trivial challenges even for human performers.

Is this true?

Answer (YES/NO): NO